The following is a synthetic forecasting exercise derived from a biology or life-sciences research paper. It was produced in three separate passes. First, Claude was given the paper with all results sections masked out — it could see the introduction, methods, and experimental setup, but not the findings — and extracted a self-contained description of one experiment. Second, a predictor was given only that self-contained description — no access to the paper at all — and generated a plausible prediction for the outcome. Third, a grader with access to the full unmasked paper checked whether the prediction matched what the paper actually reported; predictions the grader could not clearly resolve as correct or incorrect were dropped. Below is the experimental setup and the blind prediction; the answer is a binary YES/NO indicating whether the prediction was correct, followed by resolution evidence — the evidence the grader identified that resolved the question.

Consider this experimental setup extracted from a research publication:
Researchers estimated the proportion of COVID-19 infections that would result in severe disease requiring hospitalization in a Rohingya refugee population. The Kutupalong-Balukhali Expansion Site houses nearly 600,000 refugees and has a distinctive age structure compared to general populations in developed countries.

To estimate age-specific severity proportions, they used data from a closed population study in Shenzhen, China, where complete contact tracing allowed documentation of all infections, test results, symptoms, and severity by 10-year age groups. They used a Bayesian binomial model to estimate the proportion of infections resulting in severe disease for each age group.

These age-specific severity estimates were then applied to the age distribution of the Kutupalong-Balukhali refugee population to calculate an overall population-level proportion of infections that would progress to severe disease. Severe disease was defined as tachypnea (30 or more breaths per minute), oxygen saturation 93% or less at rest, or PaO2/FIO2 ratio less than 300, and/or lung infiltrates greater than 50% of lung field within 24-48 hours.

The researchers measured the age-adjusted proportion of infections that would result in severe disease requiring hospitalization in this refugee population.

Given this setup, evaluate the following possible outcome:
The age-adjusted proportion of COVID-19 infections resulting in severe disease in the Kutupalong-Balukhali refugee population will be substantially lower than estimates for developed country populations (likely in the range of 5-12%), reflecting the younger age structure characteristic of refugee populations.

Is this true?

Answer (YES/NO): NO